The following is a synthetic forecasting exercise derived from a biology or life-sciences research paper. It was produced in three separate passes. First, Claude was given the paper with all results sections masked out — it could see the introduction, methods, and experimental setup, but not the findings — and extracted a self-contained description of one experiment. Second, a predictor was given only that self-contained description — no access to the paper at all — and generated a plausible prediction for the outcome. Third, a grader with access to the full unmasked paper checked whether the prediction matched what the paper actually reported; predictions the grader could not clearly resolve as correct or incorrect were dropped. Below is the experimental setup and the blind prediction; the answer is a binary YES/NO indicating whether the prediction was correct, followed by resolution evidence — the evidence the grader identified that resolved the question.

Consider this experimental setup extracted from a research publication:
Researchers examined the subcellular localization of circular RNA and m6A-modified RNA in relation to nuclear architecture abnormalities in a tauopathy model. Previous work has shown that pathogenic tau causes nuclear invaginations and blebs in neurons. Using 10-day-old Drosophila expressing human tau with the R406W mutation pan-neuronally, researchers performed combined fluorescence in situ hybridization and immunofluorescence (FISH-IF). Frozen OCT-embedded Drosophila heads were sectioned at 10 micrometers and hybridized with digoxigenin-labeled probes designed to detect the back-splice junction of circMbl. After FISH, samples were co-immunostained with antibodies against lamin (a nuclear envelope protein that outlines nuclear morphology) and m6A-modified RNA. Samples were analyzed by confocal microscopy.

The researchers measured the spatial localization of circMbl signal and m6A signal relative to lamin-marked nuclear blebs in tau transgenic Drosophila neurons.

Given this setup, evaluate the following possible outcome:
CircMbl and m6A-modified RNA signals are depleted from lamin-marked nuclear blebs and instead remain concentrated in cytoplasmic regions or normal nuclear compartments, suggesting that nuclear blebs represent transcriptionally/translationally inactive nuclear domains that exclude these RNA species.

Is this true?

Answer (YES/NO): NO